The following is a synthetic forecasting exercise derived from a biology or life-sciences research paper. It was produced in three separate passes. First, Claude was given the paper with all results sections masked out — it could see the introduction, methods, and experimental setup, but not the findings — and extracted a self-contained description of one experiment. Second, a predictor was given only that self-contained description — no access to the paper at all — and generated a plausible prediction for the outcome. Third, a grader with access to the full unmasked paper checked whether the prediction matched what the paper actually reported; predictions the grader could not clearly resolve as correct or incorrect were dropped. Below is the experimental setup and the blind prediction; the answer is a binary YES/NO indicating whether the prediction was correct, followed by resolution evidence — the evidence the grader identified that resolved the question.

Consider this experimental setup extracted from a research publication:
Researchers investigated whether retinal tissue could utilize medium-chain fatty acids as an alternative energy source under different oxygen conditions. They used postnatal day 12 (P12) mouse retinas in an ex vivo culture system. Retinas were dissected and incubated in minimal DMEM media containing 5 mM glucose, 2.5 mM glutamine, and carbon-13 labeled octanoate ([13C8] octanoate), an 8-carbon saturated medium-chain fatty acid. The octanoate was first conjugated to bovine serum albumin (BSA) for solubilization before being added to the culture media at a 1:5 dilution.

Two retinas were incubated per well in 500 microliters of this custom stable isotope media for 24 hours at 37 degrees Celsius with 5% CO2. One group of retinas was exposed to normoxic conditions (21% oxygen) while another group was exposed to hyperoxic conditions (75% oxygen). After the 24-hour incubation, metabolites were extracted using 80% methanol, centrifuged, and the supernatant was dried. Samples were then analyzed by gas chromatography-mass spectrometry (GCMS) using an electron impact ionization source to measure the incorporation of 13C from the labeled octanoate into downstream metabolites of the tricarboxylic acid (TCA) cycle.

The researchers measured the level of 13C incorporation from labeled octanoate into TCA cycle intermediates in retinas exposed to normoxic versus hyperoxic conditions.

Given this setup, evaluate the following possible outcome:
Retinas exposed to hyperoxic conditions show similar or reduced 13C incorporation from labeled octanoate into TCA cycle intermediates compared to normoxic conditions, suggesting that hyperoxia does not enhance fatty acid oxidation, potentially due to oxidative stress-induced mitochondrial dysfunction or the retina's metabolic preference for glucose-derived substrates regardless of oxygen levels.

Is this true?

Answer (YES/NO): NO